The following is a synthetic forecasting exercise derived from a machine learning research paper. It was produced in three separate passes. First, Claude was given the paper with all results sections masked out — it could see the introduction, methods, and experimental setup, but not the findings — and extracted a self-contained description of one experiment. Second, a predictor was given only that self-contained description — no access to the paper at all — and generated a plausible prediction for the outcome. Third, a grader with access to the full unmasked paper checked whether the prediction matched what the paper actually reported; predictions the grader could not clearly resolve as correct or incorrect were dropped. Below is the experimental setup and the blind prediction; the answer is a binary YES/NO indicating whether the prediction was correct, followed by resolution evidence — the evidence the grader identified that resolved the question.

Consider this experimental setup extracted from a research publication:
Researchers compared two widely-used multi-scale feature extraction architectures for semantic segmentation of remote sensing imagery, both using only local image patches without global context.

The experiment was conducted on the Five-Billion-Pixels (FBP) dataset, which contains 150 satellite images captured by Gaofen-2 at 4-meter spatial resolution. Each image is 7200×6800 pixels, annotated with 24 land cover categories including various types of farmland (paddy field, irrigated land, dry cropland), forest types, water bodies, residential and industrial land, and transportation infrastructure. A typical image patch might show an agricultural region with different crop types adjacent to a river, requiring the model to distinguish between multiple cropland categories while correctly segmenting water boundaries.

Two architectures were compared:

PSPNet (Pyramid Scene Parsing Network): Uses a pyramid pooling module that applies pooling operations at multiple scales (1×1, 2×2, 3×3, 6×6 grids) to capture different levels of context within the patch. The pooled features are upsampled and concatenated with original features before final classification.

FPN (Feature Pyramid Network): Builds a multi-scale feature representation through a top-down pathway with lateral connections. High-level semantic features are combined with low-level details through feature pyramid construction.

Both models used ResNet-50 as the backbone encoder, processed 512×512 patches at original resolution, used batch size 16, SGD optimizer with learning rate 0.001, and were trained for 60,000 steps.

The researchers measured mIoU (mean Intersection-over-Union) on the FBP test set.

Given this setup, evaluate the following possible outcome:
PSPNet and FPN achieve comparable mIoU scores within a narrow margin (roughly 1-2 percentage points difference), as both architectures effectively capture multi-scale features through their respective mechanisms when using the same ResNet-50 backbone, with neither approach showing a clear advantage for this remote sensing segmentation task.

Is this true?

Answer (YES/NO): NO